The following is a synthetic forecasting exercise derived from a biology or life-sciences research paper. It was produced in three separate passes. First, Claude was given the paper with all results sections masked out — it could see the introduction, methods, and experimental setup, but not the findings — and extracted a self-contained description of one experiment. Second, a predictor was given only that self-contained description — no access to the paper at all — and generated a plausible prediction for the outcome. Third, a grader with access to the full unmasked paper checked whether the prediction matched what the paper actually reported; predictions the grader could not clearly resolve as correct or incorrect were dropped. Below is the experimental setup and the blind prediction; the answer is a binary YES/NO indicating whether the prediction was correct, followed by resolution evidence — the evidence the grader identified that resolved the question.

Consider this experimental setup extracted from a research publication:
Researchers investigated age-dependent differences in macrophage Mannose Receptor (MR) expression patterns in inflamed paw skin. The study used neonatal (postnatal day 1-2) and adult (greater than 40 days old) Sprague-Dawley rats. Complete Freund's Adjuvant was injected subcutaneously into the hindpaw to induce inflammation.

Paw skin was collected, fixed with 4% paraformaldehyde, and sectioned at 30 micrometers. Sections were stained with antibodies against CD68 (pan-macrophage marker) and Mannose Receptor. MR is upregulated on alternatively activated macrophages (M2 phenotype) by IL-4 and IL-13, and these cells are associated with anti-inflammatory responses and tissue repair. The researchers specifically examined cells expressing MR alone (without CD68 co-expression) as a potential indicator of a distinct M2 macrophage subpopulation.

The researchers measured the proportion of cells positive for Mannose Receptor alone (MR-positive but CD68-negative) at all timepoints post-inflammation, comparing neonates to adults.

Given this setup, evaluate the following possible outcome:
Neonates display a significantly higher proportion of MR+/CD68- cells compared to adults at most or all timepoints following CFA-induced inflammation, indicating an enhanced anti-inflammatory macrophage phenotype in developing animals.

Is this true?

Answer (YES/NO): NO